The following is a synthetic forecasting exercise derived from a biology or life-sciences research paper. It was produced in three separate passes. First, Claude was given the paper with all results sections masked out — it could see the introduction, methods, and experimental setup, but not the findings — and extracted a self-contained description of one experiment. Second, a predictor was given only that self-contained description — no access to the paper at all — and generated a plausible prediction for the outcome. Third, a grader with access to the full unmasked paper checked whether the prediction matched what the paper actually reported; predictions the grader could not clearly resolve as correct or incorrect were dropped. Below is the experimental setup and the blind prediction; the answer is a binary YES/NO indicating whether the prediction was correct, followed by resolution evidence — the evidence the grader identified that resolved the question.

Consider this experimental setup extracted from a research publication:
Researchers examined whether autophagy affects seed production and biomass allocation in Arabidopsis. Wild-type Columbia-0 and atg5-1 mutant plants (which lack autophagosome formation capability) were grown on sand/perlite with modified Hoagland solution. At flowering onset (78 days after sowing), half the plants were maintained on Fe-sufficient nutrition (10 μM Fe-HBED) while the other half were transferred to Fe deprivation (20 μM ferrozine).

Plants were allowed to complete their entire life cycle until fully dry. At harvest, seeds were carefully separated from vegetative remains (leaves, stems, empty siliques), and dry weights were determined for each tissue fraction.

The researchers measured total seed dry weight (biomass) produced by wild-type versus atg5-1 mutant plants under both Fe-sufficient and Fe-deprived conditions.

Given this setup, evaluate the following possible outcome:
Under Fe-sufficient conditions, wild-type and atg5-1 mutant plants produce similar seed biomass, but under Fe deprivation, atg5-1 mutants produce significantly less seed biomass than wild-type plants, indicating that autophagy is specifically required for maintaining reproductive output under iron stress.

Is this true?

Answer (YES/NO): NO